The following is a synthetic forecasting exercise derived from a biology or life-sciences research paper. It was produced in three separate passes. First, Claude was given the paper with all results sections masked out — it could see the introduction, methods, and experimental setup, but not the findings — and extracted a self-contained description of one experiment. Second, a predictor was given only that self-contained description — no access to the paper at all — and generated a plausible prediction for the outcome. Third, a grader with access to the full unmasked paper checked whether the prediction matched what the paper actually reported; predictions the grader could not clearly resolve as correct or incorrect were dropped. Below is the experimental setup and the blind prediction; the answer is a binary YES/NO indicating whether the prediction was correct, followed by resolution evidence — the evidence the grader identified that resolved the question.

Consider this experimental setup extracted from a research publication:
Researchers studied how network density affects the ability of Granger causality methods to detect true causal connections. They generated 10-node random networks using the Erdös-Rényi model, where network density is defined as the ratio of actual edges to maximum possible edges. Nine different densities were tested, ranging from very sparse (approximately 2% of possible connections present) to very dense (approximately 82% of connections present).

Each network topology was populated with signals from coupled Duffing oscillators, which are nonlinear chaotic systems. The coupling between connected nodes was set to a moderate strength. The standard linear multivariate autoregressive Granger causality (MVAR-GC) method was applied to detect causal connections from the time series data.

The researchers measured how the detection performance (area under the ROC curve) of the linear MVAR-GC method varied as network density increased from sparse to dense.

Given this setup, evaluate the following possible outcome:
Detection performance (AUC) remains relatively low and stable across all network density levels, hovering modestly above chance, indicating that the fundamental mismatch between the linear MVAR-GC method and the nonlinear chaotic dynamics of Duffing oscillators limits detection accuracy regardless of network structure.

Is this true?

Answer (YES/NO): NO